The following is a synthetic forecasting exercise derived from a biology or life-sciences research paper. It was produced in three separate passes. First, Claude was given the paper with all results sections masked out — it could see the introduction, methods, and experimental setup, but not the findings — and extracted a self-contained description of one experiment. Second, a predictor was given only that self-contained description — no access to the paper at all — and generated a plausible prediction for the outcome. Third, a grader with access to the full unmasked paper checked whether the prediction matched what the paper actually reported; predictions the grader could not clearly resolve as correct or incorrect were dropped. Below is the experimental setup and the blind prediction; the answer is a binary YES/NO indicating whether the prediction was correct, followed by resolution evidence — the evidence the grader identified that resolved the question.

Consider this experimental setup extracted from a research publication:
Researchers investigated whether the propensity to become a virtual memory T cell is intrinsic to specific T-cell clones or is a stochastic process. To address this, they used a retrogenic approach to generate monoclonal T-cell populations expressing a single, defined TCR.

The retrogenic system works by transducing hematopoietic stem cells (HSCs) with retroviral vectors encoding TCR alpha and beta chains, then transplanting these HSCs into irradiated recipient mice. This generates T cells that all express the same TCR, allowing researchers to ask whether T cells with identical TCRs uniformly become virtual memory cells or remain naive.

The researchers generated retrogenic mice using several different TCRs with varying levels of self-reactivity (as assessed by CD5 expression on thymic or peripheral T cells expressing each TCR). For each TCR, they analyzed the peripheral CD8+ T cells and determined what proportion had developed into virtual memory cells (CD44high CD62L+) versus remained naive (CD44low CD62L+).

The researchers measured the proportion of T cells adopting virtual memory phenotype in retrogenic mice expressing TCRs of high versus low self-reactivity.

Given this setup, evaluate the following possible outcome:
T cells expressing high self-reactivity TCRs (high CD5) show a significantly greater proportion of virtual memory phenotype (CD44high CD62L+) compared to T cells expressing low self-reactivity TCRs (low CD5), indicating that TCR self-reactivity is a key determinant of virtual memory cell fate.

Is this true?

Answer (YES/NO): YES